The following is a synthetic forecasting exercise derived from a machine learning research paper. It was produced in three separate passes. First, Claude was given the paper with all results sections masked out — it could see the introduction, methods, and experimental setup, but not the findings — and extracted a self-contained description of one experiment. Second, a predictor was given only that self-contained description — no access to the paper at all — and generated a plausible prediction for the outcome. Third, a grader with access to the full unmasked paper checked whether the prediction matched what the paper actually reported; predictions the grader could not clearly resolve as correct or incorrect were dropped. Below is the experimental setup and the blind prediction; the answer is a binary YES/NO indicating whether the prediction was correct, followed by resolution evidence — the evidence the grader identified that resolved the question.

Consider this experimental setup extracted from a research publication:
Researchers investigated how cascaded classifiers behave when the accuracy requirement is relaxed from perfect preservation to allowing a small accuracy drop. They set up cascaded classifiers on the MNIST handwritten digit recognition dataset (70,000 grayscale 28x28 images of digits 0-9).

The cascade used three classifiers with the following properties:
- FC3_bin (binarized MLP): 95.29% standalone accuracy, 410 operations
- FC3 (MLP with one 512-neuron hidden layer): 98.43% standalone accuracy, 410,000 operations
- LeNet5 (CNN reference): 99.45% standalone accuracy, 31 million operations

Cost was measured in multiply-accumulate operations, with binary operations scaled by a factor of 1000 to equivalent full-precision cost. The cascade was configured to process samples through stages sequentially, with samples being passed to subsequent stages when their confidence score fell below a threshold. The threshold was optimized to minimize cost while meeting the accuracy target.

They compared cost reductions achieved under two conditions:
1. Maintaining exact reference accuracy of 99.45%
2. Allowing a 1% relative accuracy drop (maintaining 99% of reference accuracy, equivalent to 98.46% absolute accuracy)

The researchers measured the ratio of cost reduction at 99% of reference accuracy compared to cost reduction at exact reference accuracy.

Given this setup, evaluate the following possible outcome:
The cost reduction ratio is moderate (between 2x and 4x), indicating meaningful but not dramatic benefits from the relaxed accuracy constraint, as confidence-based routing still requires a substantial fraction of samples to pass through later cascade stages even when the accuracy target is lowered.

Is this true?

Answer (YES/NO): NO